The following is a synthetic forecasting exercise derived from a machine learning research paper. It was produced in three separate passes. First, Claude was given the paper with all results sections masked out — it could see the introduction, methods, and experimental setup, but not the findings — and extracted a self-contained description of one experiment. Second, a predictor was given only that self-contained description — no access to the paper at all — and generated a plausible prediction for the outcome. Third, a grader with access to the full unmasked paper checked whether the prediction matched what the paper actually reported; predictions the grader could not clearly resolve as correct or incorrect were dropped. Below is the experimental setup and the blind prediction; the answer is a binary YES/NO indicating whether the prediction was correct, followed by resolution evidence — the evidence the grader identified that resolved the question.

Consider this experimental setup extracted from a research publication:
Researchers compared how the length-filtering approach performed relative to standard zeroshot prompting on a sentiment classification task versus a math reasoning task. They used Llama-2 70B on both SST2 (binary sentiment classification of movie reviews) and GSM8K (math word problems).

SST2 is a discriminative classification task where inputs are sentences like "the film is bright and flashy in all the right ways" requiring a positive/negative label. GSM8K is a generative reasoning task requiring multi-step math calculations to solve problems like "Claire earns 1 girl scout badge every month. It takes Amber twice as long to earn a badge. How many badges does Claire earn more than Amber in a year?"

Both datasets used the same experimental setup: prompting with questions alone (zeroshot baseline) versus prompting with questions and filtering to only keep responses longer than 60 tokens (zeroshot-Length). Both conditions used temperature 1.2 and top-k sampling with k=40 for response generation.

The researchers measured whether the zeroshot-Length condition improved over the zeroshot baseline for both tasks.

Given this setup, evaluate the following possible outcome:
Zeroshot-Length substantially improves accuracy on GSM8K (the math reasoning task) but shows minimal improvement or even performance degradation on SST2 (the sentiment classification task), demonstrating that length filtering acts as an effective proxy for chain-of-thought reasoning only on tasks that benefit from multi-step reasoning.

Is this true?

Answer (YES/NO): YES